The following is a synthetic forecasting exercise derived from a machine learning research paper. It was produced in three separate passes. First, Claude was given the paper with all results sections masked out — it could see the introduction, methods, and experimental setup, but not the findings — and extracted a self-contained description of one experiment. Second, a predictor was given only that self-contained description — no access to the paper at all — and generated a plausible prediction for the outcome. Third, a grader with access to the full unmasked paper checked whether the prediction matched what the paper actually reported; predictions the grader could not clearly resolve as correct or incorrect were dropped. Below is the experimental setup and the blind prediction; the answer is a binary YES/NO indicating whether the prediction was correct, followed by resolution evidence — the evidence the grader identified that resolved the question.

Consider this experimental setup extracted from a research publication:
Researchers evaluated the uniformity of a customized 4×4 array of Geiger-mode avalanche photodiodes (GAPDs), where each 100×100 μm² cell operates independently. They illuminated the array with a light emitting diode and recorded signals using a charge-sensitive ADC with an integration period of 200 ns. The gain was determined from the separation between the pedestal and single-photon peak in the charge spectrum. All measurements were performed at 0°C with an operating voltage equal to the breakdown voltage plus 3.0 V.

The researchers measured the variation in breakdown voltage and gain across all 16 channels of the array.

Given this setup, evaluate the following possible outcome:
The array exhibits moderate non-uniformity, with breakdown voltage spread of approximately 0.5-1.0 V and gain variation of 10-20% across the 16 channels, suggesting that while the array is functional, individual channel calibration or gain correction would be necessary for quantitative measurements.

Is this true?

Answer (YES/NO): NO